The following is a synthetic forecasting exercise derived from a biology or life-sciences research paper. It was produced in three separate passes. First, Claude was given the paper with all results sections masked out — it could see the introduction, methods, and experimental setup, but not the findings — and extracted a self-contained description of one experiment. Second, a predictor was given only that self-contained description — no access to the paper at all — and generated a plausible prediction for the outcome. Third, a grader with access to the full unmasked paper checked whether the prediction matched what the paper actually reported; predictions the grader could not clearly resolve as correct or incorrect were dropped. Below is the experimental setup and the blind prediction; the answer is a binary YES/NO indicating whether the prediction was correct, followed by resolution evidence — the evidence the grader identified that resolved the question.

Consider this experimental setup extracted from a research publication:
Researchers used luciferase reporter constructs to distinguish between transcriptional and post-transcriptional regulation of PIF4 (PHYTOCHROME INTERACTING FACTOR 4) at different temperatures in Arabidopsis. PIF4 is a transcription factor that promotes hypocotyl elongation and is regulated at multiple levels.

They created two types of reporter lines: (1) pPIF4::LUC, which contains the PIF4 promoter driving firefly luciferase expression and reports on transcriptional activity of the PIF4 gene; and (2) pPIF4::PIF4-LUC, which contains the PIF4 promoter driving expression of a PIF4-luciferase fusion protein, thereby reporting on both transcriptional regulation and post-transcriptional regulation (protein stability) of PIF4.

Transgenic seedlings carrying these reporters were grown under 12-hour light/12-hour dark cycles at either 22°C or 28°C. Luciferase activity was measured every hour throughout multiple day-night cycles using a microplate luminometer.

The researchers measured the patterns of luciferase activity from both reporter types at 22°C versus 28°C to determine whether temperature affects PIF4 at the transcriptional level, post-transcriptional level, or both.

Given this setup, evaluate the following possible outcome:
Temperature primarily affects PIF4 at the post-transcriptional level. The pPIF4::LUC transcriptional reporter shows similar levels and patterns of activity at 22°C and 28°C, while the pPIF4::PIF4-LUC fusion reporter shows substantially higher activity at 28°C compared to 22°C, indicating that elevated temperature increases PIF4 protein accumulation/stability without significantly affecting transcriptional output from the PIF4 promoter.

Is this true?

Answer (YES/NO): NO